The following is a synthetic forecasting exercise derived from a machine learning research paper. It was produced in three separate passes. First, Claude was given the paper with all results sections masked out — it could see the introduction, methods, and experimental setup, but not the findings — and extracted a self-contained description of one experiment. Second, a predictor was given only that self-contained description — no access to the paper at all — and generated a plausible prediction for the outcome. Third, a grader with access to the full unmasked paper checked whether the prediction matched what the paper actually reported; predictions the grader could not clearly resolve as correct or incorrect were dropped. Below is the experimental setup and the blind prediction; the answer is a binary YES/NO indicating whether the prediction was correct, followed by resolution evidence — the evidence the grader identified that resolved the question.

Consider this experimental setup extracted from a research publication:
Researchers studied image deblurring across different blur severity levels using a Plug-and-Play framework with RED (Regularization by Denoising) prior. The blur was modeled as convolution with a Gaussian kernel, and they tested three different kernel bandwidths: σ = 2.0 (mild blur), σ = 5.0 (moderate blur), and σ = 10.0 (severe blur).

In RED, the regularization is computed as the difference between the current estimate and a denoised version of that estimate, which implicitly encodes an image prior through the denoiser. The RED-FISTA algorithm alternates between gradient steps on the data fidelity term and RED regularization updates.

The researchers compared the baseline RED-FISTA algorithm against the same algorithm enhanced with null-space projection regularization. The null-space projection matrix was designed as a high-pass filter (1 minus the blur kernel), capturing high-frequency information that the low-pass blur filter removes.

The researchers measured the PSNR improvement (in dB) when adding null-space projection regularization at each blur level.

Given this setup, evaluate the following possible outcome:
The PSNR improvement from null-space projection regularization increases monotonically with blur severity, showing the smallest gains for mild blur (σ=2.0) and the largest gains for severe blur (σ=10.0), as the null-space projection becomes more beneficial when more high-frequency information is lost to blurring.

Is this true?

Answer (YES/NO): NO